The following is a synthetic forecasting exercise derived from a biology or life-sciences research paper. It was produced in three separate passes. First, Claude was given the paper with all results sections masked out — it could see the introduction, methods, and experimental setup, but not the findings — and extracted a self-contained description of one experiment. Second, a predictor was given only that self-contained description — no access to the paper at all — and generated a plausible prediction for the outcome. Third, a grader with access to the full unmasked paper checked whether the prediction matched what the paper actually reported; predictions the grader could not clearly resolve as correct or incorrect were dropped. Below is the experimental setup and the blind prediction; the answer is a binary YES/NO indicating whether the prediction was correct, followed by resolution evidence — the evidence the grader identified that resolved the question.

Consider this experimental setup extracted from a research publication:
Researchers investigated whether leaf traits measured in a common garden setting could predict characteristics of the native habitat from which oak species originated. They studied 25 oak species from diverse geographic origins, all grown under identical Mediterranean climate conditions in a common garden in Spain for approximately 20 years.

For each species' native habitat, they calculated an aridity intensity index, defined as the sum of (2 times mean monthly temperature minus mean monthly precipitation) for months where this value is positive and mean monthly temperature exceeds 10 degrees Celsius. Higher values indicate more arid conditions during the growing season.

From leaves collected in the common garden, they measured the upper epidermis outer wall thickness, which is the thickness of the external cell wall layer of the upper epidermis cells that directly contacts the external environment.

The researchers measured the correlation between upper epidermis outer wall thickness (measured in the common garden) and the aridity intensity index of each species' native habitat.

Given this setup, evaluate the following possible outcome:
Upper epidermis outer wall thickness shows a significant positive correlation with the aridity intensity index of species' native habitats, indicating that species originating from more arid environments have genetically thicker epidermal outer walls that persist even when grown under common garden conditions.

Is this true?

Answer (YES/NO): NO